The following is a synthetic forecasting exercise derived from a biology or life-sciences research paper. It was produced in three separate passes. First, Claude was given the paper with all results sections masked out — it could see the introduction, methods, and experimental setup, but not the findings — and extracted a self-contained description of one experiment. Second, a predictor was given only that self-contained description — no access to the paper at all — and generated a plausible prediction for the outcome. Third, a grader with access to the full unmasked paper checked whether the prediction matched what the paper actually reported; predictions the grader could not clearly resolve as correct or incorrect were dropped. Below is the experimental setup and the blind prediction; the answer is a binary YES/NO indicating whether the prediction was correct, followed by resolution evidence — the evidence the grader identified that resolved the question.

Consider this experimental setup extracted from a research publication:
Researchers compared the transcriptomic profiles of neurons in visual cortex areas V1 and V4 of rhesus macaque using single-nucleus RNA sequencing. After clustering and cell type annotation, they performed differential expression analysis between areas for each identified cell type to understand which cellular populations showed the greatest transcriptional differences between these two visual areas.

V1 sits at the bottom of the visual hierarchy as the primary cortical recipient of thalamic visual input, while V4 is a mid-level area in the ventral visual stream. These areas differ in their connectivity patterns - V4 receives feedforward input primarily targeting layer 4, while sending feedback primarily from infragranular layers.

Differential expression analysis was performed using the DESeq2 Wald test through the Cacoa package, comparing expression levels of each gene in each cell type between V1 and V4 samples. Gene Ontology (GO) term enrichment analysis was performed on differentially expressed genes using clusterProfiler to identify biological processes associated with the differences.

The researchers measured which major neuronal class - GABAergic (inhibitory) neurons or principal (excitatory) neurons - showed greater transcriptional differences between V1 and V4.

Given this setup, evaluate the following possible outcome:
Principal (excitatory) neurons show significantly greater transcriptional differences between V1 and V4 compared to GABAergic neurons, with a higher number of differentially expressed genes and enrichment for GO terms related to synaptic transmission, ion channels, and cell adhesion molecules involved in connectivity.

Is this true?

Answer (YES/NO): NO